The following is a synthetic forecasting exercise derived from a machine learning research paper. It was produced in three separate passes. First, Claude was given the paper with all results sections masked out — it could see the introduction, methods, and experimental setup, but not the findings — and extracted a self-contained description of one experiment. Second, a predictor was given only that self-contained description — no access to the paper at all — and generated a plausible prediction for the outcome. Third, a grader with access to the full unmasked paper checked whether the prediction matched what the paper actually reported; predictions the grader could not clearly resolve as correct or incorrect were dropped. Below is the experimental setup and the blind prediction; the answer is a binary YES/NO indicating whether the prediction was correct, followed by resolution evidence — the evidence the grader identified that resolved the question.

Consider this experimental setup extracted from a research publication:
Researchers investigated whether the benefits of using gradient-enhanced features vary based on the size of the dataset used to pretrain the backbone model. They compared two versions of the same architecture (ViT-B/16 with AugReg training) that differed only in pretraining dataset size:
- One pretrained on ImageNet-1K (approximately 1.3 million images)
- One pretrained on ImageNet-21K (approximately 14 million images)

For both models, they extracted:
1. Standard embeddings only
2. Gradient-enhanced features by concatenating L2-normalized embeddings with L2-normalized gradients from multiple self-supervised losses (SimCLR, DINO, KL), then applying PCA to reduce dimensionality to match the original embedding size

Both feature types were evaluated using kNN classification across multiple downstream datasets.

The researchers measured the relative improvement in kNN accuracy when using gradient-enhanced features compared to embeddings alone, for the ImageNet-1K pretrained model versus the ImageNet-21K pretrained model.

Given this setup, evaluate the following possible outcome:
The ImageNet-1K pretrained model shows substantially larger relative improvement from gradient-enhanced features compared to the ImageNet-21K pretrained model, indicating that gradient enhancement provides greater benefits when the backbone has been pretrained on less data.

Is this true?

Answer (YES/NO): YES